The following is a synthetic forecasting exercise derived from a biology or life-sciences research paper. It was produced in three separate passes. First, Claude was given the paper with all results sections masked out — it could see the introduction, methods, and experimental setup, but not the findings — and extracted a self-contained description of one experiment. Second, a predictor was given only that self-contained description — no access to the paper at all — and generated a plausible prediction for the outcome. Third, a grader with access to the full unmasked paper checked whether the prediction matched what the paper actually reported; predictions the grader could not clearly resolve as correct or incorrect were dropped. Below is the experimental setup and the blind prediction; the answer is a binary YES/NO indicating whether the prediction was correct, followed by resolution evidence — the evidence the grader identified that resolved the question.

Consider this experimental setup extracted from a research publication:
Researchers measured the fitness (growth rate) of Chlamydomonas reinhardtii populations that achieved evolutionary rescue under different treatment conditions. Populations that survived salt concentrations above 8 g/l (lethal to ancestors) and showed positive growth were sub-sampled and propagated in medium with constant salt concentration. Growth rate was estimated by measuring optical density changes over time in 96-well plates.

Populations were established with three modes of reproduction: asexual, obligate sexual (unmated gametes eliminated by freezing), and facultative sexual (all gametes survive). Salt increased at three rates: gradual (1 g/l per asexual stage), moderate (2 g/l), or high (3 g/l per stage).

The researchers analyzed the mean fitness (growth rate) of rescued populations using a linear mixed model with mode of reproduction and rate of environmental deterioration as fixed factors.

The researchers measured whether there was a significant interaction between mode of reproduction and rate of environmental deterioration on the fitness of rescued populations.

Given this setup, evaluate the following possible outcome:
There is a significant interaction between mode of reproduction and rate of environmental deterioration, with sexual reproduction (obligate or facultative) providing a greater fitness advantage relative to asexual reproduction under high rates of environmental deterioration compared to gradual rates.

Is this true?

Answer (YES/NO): NO